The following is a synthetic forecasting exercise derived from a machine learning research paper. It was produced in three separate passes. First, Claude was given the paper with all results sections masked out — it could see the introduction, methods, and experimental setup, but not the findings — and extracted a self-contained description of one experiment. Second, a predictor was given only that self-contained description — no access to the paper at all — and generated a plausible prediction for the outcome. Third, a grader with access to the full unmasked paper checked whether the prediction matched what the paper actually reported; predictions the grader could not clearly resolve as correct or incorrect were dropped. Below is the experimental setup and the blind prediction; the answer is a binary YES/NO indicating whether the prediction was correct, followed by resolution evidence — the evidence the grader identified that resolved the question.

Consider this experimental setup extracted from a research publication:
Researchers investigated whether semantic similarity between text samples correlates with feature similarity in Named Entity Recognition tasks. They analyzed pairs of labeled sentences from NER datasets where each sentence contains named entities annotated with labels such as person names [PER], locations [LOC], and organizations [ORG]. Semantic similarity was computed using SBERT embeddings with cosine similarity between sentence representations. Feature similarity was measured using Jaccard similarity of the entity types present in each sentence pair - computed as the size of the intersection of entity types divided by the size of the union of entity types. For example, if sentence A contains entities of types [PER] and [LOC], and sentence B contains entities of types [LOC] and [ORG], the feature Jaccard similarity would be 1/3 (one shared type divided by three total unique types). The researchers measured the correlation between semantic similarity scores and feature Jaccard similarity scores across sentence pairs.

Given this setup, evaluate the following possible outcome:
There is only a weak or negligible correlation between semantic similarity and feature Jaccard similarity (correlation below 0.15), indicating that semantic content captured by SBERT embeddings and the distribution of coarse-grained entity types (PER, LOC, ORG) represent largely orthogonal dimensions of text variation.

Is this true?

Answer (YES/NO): NO